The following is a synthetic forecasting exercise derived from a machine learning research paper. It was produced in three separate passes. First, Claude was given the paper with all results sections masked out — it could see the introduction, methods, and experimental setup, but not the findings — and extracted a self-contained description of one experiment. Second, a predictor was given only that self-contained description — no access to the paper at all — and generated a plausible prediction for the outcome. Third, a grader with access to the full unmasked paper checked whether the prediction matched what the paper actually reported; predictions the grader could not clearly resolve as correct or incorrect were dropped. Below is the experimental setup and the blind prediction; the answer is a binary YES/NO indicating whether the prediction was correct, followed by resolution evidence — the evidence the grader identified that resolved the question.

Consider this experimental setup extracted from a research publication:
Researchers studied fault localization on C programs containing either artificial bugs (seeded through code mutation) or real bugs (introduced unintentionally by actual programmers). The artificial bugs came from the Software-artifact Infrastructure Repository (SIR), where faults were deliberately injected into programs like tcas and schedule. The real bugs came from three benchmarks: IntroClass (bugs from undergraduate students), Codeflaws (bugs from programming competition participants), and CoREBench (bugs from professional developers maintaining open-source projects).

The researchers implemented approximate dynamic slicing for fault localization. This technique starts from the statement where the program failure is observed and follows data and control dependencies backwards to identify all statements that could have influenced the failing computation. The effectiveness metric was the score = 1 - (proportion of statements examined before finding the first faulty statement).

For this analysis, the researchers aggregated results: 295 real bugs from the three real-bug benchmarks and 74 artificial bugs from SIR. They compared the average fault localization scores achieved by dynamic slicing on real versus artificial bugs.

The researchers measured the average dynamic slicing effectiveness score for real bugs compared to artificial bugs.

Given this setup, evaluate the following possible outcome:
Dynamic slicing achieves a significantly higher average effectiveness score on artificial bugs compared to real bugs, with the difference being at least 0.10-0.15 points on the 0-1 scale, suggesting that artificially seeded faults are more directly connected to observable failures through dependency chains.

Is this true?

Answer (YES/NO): NO